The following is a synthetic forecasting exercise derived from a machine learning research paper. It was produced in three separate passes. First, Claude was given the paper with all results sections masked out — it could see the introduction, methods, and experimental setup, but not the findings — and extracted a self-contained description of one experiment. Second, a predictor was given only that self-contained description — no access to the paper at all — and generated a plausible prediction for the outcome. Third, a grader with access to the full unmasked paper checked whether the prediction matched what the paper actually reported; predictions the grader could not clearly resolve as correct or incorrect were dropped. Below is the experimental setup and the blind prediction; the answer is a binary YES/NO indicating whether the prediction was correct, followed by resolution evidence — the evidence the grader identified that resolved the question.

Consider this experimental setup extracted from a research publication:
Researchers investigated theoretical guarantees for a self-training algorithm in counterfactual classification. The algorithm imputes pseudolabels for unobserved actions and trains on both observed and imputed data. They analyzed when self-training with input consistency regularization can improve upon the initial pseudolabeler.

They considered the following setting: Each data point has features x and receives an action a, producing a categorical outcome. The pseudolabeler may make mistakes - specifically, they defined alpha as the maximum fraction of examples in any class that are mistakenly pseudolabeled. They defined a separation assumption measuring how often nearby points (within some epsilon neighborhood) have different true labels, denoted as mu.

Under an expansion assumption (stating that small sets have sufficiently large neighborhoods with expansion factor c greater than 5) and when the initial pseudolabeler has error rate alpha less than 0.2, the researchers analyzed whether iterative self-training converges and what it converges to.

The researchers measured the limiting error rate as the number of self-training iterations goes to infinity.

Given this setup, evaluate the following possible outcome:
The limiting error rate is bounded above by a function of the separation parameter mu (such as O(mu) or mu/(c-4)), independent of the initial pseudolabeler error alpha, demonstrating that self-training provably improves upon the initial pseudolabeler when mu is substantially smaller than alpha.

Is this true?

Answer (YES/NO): YES